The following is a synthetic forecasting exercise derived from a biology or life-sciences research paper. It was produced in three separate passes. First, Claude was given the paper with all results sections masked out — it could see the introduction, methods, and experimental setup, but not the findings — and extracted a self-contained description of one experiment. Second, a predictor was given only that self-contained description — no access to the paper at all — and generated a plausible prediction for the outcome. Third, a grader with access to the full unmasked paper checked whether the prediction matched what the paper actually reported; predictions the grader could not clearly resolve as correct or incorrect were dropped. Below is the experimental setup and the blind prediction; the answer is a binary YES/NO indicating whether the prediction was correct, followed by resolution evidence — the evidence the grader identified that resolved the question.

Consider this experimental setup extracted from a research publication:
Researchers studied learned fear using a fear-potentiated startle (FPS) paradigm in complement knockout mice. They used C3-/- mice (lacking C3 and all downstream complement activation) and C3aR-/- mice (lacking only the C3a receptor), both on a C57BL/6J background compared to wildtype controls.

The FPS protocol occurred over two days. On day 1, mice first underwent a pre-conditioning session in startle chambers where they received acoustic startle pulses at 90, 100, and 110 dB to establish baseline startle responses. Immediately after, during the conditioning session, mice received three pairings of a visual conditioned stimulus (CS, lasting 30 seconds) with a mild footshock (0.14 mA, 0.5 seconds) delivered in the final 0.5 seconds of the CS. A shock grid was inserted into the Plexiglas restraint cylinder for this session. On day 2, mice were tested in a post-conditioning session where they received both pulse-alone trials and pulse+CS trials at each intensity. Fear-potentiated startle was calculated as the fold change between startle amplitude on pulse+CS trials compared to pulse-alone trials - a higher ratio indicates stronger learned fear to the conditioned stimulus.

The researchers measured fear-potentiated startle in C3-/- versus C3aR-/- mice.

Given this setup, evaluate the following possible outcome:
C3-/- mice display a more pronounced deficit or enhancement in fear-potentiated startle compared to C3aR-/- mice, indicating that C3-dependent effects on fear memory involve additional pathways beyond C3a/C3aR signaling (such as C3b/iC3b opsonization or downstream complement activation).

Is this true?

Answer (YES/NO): YES